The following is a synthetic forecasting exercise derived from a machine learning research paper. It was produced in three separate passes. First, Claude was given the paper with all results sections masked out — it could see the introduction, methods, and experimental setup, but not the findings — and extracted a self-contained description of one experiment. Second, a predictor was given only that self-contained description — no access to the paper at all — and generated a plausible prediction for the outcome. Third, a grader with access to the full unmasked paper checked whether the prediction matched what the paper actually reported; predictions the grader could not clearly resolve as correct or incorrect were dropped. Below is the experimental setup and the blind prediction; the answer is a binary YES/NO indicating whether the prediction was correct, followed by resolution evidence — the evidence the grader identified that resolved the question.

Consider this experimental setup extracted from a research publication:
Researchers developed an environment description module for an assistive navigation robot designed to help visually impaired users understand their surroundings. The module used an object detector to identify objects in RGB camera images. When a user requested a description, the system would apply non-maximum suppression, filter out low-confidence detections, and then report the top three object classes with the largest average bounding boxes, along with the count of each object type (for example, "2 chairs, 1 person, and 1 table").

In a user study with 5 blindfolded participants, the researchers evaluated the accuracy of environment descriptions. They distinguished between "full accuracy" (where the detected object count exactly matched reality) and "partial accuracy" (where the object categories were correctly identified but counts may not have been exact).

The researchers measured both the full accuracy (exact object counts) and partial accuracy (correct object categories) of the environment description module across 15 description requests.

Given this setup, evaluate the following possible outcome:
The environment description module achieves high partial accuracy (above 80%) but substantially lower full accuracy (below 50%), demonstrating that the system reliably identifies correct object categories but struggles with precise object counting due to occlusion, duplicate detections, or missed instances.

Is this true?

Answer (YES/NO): NO